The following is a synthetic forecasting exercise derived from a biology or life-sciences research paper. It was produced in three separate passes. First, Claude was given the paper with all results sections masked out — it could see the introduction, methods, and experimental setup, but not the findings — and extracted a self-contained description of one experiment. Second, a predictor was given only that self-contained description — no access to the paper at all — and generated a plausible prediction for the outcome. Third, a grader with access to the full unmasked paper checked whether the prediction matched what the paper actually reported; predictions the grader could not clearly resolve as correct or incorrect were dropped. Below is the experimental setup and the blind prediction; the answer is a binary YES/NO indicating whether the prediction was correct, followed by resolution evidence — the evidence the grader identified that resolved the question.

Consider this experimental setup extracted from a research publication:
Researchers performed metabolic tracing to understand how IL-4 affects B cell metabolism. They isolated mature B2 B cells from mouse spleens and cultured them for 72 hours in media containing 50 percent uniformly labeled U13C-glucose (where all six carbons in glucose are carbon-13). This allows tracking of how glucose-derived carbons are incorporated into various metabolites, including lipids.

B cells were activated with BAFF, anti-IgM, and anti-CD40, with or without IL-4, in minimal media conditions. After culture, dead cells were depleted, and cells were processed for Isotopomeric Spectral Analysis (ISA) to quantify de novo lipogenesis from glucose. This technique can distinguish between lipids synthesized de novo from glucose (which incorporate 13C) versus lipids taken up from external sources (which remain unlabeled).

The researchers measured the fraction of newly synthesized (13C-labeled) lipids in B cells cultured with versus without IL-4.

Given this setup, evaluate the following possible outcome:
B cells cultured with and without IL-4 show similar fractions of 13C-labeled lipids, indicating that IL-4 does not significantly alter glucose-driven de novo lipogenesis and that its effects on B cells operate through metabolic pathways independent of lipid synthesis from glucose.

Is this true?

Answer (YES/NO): NO